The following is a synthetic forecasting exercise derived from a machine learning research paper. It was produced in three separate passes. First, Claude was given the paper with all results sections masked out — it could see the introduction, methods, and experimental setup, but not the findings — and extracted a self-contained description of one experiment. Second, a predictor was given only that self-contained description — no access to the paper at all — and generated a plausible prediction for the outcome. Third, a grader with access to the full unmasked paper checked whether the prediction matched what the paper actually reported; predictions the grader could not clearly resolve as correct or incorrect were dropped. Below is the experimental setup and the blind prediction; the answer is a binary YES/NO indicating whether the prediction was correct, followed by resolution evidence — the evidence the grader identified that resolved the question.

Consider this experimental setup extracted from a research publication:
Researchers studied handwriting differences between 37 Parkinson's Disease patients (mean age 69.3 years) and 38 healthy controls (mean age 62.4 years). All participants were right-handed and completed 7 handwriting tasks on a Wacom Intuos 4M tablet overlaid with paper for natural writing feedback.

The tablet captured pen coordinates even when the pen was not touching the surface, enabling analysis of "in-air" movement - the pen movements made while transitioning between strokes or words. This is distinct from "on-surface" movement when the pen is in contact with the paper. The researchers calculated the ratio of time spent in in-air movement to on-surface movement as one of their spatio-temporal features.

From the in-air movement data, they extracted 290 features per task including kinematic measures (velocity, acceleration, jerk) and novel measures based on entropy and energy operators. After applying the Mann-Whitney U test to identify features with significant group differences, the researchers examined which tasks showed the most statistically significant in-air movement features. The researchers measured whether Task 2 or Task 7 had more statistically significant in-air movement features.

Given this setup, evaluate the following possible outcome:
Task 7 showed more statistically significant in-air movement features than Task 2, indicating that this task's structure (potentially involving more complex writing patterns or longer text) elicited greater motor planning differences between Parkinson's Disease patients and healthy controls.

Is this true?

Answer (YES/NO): NO